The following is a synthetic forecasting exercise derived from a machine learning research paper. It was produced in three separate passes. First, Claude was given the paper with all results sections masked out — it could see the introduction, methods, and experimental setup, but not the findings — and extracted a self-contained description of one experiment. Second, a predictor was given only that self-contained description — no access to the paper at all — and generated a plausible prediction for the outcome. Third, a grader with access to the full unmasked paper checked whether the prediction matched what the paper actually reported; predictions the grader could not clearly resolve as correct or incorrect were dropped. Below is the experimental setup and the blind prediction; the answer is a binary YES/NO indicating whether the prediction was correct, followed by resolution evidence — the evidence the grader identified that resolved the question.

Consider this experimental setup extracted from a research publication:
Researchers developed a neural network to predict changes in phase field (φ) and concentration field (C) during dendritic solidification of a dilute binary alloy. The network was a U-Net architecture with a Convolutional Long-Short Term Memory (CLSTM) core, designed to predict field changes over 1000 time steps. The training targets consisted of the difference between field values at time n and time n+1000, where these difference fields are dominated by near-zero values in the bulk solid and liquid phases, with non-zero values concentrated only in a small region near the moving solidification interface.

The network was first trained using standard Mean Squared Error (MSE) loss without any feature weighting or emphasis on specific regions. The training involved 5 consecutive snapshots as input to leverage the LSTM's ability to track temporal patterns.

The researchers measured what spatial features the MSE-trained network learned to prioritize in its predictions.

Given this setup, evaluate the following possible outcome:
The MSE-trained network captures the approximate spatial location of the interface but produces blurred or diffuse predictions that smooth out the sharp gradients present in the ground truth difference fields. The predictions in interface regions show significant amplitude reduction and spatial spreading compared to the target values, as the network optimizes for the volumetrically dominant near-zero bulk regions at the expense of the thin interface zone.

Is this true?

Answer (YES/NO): NO